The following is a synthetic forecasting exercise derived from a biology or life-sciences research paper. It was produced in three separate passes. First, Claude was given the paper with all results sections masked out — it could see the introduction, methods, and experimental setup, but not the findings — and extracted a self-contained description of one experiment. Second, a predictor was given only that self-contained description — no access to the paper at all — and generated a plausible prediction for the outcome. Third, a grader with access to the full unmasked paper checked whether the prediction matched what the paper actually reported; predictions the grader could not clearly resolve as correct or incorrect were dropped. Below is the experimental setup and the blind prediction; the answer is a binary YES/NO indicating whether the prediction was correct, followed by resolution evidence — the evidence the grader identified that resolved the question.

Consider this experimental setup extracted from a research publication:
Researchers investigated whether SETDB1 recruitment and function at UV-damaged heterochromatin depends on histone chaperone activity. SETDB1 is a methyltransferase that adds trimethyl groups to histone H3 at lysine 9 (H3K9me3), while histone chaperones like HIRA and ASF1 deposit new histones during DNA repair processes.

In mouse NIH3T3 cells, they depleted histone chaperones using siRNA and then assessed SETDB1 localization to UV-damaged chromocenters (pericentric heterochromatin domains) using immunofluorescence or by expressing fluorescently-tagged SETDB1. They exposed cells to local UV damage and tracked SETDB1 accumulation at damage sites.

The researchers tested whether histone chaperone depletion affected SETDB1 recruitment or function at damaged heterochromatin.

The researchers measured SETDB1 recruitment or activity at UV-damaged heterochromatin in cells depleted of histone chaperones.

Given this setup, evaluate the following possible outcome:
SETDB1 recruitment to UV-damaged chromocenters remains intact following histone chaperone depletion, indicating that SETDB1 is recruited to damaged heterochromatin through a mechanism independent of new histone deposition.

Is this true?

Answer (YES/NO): NO